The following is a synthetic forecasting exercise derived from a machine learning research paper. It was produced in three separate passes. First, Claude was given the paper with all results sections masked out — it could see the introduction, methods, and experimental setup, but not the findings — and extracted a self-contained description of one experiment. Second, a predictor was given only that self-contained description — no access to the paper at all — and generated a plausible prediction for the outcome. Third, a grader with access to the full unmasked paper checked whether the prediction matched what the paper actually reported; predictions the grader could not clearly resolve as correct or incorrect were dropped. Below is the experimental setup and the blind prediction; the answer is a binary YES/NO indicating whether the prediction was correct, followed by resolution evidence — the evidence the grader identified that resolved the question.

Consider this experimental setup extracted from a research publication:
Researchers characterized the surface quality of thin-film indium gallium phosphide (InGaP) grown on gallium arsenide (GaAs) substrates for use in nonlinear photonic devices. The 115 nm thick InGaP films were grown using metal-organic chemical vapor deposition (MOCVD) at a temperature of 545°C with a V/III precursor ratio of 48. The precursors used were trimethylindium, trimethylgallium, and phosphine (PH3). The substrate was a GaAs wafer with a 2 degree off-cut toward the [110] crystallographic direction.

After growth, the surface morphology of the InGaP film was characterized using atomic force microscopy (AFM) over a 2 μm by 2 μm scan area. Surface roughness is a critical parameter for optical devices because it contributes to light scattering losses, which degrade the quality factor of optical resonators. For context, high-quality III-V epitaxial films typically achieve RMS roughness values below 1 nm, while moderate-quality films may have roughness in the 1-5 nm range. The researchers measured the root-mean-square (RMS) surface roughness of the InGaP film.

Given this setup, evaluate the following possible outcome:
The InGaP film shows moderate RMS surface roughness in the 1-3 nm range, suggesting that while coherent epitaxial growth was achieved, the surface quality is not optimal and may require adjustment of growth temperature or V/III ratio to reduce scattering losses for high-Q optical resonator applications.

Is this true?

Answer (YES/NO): NO